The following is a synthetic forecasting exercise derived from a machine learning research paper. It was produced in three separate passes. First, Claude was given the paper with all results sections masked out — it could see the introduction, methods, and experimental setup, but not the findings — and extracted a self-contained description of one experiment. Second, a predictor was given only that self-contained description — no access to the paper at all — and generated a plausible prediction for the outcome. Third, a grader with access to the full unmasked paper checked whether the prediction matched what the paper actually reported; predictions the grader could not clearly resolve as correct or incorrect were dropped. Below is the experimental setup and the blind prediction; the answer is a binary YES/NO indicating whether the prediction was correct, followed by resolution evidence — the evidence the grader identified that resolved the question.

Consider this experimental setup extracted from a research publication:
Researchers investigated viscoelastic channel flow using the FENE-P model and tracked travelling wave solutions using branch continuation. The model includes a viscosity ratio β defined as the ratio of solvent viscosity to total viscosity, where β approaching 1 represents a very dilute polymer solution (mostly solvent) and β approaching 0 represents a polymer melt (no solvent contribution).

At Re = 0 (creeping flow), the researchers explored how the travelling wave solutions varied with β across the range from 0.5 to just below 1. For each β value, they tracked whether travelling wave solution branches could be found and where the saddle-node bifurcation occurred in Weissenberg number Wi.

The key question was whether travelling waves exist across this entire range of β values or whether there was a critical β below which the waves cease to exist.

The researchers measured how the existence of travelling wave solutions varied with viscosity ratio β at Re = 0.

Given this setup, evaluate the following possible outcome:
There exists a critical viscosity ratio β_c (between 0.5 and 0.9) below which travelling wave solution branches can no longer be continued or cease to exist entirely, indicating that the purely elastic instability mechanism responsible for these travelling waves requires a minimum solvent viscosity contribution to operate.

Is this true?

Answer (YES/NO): NO